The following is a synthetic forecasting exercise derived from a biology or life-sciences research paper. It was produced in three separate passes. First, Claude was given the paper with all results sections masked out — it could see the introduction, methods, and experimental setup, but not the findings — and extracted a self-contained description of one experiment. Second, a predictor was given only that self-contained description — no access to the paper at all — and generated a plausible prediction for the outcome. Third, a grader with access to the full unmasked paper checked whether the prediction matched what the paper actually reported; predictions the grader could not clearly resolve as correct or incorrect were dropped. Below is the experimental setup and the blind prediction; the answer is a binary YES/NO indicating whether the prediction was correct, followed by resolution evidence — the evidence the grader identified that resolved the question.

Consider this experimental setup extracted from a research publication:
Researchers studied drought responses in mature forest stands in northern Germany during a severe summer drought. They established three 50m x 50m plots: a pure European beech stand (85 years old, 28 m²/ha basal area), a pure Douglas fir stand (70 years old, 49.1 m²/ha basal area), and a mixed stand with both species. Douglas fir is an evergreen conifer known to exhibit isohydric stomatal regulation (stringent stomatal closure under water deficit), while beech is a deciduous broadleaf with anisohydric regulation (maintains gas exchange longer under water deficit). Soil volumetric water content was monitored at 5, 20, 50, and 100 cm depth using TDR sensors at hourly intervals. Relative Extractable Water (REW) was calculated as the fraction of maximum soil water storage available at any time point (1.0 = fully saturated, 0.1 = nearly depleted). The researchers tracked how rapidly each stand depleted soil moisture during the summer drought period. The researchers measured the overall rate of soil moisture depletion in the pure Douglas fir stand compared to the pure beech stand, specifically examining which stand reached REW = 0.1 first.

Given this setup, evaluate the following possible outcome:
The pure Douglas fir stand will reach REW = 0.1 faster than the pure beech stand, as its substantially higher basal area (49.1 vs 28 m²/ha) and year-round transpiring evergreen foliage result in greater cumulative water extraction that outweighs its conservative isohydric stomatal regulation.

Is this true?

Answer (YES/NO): YES